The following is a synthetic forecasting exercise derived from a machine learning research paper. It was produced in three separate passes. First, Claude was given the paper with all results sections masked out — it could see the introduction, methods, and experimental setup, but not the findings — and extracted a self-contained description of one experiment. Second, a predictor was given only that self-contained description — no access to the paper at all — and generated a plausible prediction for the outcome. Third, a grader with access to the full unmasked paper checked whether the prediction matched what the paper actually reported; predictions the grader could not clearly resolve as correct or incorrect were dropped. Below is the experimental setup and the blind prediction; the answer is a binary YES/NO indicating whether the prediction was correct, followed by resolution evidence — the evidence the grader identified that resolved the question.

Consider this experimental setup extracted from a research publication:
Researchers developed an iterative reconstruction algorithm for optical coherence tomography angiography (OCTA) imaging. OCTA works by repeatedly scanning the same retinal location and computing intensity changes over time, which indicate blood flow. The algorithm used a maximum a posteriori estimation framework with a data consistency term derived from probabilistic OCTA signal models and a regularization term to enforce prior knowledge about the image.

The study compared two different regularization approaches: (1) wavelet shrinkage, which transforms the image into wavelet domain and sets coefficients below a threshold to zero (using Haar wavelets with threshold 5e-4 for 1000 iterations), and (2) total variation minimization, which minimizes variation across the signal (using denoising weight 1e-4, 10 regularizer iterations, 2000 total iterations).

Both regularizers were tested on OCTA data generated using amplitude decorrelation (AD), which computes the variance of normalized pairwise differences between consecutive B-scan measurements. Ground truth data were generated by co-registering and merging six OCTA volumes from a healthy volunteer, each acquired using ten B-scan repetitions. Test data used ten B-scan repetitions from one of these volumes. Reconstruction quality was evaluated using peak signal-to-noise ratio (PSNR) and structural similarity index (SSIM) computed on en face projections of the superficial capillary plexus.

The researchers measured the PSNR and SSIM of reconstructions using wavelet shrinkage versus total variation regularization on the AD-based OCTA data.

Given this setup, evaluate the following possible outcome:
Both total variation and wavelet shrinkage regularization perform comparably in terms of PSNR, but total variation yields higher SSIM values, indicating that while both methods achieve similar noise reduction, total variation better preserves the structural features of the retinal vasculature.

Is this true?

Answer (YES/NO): NO